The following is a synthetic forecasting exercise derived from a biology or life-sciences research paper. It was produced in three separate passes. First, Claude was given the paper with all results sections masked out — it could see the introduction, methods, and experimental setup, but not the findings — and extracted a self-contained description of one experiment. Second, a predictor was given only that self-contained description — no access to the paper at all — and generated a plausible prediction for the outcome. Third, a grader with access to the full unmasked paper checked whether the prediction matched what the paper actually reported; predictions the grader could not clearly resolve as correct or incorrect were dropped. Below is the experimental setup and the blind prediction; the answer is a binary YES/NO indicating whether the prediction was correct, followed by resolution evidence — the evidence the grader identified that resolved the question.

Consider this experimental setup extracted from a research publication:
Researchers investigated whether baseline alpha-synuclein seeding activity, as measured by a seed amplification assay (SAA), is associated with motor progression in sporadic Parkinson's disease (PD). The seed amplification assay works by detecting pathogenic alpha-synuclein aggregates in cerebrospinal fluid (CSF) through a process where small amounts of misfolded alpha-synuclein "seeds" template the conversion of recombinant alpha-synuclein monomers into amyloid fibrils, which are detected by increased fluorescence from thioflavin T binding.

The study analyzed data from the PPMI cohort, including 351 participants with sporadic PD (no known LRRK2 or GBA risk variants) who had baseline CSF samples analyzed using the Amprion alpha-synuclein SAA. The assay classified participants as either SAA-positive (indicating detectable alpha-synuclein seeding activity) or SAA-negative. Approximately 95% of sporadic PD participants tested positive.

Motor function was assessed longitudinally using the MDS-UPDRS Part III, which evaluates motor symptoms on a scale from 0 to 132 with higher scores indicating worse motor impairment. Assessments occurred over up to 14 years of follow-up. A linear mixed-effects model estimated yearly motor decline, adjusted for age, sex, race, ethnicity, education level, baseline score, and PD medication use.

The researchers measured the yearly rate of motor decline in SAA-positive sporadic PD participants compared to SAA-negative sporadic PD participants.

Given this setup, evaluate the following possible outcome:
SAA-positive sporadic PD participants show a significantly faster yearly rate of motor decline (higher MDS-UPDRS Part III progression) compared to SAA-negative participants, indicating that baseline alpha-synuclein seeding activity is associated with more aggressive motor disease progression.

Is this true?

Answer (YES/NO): NO